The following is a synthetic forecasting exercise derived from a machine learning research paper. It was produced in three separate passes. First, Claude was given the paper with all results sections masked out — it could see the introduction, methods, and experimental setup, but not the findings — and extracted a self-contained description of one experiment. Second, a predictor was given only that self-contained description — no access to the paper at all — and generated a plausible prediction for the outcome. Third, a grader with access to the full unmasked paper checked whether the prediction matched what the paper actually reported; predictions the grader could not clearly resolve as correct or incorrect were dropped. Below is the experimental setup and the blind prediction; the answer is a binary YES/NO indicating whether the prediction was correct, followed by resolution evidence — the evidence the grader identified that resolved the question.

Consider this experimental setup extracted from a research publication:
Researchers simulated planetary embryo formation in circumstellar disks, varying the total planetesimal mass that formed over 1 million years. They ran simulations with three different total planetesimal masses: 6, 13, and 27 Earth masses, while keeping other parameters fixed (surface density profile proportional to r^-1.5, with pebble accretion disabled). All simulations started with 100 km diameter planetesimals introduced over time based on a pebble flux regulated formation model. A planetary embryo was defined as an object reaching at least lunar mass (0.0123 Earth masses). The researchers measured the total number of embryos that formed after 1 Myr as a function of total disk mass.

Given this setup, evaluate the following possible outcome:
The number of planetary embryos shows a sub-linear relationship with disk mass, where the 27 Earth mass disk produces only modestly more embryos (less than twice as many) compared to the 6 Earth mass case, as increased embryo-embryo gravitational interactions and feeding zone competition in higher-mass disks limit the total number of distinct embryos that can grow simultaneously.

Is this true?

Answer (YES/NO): NO